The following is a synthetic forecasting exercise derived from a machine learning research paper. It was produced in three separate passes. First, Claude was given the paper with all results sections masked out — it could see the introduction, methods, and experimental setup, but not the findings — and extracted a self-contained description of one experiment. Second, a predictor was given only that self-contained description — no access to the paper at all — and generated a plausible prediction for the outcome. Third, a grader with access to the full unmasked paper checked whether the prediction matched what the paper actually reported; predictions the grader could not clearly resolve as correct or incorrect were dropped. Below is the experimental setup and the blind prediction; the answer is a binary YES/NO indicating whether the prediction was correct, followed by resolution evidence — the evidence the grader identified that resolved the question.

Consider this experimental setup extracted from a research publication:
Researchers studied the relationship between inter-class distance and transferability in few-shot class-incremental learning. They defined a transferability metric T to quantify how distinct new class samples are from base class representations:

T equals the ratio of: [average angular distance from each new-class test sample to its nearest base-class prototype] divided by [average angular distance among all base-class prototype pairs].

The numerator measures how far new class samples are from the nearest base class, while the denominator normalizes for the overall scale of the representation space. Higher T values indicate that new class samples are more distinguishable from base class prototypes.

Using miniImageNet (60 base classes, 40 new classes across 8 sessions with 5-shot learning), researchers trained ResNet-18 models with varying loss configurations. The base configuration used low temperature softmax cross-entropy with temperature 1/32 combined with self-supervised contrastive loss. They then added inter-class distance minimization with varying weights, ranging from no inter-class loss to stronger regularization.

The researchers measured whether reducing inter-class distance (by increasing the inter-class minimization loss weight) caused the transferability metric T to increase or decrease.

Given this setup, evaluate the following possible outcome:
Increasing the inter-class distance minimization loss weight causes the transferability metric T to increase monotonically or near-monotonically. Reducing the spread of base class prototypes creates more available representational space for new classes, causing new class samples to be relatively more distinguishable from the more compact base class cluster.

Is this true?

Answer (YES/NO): YES